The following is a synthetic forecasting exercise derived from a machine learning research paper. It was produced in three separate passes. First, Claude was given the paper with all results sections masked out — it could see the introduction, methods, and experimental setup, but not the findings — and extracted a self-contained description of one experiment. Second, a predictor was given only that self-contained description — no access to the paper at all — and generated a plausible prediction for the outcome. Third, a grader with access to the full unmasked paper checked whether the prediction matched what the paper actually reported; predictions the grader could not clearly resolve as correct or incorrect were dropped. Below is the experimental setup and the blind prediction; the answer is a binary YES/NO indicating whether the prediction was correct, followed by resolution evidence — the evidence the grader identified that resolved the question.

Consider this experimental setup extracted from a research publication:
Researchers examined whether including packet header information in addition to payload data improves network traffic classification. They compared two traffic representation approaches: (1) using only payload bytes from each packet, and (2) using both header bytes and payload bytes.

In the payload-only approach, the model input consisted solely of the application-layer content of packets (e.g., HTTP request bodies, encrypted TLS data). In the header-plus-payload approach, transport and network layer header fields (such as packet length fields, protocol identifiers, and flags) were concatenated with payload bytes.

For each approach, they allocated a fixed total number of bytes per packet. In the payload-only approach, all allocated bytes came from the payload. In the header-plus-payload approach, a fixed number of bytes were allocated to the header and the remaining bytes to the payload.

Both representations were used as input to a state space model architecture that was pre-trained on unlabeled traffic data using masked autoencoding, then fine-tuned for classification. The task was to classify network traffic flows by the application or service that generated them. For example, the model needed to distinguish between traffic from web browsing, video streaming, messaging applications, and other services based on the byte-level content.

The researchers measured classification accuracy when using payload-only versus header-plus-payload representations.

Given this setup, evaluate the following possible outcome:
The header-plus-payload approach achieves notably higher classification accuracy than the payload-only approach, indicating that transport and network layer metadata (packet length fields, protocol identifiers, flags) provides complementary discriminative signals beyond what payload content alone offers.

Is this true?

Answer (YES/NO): YES